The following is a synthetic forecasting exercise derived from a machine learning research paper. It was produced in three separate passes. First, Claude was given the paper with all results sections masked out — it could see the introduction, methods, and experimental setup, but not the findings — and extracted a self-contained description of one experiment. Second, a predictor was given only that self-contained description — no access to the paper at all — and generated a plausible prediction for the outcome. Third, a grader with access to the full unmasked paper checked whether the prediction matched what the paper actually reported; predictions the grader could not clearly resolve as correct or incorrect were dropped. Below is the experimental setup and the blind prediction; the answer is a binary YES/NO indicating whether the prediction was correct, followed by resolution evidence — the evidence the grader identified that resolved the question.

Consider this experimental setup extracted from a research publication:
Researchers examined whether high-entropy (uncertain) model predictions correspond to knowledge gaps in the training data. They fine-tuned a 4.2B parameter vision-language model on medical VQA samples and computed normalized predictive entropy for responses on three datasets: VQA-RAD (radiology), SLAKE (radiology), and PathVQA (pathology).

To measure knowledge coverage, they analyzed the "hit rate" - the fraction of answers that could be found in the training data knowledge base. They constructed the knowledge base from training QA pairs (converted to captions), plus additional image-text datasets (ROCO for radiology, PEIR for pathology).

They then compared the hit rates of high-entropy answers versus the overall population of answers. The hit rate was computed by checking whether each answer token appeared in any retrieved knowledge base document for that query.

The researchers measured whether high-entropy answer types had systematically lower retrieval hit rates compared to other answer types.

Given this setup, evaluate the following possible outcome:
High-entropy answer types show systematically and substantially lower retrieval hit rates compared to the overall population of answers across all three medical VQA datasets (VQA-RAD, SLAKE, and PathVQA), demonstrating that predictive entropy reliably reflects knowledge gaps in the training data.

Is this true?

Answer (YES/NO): YES